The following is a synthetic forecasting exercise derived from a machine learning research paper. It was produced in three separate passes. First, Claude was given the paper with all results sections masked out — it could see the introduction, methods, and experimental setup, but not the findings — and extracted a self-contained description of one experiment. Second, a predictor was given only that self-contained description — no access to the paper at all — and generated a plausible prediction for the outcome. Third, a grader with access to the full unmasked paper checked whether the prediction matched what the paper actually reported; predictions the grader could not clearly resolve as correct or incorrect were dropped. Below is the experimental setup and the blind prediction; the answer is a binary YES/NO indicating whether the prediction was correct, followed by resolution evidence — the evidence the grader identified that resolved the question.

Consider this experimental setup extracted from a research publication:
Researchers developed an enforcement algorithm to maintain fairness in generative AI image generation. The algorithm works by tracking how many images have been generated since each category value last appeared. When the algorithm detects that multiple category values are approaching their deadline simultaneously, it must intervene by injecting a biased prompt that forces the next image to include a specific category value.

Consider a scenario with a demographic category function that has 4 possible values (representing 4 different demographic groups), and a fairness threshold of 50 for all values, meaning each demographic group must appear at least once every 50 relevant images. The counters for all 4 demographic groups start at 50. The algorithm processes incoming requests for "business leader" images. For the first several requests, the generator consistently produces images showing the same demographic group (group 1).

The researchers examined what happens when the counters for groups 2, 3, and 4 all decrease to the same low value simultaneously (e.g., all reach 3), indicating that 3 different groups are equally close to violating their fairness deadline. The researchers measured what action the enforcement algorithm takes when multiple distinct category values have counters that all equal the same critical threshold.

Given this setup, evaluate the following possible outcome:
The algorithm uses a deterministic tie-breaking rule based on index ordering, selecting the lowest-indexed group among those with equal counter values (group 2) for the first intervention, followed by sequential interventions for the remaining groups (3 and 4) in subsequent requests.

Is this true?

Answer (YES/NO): NO